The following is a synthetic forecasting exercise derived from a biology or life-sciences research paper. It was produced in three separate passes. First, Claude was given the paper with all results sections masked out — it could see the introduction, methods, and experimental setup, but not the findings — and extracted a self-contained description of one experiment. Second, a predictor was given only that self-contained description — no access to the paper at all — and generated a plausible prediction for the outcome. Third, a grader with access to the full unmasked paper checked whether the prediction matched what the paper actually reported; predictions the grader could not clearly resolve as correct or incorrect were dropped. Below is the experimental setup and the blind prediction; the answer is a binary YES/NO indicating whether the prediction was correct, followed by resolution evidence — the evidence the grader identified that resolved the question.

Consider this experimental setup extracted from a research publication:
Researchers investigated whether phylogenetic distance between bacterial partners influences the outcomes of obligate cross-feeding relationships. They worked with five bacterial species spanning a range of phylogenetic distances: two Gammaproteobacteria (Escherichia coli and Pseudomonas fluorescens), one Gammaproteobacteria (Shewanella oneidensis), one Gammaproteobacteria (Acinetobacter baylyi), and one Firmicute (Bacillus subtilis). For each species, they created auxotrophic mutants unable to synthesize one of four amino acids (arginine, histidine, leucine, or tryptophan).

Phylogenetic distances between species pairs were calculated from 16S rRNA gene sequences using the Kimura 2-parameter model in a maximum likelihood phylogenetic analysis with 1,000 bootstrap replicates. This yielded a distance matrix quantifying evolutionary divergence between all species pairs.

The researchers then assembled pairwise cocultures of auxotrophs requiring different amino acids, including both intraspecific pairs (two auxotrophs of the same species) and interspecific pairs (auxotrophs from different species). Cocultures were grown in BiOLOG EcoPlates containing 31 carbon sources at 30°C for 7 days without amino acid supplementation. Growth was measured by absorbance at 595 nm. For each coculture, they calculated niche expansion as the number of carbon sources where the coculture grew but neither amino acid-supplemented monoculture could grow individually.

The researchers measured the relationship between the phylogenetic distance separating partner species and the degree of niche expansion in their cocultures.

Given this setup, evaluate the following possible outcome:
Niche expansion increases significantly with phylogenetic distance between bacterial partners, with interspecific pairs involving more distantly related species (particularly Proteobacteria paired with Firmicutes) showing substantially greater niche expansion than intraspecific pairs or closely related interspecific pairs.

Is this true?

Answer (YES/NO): YES